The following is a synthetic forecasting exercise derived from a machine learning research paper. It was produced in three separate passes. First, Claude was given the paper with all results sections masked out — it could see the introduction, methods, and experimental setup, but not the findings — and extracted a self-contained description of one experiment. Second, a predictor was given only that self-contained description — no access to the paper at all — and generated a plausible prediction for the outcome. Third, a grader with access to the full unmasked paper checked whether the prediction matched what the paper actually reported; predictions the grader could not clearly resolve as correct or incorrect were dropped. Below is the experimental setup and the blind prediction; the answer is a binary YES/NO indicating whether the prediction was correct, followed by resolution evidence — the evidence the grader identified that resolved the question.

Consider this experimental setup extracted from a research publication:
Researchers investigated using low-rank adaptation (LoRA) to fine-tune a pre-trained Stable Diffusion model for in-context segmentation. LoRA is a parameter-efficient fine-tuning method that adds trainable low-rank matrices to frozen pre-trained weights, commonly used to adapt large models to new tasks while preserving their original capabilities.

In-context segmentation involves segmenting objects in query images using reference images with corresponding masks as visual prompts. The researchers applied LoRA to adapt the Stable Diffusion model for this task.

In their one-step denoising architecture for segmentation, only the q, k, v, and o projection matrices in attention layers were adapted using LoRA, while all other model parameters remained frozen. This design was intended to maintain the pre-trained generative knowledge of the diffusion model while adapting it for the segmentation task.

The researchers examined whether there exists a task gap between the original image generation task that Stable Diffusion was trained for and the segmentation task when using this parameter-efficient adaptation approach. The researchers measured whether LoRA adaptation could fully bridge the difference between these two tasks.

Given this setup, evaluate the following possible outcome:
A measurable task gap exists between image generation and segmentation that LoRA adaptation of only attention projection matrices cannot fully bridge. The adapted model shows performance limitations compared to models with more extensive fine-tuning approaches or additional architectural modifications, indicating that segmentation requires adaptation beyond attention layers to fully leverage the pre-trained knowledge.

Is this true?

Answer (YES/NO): NO